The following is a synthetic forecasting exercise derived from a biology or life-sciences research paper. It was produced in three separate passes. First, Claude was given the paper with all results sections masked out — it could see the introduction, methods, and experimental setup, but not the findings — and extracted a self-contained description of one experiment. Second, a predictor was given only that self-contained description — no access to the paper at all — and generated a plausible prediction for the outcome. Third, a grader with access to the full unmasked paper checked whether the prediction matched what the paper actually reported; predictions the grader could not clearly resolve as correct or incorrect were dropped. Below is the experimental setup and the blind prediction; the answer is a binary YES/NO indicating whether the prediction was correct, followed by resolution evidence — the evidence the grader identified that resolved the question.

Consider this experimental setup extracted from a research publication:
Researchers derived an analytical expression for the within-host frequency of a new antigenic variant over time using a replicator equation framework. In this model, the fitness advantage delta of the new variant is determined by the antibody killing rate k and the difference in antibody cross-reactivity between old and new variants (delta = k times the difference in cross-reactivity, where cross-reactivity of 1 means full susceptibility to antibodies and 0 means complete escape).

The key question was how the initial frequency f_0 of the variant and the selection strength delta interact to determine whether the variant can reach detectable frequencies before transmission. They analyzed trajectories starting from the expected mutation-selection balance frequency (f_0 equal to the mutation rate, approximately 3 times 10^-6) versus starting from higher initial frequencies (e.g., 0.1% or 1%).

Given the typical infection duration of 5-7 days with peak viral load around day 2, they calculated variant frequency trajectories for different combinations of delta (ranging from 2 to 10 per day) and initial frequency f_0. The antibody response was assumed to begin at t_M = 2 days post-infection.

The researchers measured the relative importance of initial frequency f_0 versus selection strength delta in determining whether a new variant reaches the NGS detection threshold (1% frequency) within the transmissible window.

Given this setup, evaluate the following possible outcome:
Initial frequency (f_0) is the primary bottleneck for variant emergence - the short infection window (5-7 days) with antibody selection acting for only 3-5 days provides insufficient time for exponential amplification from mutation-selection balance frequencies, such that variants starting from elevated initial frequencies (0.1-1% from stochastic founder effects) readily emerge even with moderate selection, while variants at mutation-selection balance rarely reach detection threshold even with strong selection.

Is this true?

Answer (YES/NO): NO